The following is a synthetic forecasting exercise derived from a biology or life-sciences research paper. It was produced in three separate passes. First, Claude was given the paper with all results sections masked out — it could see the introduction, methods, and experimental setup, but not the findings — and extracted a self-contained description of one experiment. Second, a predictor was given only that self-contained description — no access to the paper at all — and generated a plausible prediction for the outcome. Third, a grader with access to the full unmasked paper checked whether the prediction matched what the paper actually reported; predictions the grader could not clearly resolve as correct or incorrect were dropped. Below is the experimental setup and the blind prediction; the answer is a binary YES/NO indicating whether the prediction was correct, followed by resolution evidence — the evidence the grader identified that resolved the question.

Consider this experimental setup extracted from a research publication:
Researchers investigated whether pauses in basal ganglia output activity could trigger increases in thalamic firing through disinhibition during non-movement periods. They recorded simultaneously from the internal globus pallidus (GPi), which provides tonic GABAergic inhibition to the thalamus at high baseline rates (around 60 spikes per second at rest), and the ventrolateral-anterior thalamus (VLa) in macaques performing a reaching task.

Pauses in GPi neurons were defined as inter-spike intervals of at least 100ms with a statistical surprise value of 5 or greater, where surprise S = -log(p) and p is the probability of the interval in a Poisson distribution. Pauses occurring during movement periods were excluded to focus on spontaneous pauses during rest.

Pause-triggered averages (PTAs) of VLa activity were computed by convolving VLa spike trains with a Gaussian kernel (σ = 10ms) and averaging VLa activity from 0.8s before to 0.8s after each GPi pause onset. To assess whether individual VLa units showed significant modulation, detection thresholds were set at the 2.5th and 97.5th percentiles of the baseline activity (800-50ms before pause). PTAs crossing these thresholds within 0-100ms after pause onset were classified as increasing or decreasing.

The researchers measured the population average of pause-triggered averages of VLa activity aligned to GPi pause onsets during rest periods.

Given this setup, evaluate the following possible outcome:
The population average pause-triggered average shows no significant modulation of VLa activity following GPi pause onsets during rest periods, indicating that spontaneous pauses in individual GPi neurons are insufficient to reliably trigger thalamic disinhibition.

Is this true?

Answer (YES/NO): NO